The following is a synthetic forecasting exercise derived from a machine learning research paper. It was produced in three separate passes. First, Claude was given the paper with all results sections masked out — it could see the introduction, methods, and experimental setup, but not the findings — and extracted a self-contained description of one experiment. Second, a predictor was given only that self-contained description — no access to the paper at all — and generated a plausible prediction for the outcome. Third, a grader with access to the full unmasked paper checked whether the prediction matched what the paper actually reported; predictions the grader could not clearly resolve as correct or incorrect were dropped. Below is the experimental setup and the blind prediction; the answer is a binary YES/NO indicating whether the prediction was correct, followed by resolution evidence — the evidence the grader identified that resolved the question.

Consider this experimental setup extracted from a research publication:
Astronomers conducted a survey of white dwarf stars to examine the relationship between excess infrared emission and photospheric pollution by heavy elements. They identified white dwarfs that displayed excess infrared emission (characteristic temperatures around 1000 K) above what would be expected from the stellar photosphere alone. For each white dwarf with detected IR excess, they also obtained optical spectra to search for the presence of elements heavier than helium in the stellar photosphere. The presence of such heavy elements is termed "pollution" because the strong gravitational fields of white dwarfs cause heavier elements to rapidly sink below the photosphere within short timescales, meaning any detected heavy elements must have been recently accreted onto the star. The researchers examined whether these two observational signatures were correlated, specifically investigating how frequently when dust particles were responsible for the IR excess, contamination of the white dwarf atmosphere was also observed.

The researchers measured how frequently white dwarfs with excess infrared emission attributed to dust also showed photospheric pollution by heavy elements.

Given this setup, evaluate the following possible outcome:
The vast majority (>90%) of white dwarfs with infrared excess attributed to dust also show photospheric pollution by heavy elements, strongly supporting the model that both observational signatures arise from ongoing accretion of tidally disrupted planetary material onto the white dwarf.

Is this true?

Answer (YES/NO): YES